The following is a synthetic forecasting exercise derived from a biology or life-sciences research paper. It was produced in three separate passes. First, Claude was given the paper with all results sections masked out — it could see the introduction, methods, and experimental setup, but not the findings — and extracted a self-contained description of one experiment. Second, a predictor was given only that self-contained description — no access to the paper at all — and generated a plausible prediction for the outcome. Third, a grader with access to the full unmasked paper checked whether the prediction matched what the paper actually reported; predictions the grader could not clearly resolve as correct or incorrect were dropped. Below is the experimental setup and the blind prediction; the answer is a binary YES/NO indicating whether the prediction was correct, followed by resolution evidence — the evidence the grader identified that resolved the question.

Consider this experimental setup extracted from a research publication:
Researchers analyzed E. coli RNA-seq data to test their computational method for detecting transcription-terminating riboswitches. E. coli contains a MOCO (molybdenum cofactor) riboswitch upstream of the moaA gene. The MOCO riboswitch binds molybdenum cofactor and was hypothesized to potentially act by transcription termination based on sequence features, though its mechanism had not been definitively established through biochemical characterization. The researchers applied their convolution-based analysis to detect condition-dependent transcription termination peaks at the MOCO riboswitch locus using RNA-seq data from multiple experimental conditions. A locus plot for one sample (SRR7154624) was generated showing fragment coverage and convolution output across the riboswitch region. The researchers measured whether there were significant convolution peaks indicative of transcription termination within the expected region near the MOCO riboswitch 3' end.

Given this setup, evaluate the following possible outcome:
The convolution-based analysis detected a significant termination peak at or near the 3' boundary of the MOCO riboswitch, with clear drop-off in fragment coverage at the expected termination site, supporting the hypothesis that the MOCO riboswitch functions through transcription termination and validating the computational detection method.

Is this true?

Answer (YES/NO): YES